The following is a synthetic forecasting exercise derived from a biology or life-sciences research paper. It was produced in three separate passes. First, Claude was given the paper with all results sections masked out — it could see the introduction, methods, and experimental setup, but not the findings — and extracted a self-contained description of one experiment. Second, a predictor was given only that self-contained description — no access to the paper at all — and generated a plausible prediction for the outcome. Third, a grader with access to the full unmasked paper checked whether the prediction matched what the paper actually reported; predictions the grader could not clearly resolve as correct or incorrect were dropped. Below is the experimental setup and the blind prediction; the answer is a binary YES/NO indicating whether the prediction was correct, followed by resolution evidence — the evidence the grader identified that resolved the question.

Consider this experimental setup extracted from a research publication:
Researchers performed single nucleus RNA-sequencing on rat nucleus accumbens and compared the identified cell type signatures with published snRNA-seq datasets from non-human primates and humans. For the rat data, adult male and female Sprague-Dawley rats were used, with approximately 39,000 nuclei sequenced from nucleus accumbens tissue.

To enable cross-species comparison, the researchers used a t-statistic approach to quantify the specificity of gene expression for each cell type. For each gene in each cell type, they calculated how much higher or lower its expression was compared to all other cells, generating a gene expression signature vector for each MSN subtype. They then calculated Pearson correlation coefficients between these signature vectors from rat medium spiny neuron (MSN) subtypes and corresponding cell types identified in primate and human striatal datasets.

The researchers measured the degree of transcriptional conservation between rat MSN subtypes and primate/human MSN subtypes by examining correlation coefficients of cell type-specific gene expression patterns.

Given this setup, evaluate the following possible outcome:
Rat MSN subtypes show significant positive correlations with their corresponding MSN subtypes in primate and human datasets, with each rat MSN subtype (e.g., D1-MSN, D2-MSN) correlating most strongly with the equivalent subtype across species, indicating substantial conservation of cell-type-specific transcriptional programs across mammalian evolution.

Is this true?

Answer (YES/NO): YES